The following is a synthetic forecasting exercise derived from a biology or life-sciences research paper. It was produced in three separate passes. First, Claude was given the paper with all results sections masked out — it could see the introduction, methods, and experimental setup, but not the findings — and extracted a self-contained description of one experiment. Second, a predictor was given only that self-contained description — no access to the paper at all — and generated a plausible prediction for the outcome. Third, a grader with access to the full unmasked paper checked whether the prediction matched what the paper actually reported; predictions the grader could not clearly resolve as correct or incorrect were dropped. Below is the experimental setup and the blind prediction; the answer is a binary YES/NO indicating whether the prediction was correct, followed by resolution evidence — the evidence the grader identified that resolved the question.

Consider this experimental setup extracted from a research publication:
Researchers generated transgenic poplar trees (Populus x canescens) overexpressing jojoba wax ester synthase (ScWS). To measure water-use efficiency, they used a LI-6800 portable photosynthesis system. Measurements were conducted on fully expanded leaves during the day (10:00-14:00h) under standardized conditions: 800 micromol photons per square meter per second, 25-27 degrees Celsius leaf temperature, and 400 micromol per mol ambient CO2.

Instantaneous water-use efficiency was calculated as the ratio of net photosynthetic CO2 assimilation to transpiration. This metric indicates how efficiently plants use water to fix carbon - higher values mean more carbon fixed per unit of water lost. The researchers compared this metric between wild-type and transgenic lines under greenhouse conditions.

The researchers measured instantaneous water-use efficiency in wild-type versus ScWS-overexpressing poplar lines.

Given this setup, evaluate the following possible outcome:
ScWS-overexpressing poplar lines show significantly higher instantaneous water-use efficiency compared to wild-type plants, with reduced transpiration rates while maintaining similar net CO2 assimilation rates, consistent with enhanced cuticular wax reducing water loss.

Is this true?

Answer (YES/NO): NO